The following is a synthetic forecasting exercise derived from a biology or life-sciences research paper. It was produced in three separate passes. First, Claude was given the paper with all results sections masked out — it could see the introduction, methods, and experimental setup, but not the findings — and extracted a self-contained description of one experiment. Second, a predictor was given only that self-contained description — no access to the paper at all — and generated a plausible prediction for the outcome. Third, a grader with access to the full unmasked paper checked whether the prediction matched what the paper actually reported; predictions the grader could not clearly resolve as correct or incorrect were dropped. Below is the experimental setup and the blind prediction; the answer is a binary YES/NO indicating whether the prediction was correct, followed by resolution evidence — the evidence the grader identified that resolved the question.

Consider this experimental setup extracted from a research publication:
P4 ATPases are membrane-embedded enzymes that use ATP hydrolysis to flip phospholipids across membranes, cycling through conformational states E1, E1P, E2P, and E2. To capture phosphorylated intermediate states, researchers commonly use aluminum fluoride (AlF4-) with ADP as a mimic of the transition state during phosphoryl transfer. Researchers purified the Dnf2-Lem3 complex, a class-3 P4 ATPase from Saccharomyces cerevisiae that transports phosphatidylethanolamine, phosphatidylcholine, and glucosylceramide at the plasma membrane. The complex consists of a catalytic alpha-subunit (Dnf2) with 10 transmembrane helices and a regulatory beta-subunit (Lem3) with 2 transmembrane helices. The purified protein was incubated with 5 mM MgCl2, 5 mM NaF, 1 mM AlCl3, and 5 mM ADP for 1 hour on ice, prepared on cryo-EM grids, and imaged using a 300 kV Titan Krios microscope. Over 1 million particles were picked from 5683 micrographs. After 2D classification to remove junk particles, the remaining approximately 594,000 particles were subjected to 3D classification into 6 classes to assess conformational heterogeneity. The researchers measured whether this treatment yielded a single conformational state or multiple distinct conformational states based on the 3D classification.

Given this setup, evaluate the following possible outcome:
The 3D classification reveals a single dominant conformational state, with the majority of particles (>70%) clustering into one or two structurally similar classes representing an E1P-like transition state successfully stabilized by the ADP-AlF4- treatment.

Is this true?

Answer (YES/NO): NO